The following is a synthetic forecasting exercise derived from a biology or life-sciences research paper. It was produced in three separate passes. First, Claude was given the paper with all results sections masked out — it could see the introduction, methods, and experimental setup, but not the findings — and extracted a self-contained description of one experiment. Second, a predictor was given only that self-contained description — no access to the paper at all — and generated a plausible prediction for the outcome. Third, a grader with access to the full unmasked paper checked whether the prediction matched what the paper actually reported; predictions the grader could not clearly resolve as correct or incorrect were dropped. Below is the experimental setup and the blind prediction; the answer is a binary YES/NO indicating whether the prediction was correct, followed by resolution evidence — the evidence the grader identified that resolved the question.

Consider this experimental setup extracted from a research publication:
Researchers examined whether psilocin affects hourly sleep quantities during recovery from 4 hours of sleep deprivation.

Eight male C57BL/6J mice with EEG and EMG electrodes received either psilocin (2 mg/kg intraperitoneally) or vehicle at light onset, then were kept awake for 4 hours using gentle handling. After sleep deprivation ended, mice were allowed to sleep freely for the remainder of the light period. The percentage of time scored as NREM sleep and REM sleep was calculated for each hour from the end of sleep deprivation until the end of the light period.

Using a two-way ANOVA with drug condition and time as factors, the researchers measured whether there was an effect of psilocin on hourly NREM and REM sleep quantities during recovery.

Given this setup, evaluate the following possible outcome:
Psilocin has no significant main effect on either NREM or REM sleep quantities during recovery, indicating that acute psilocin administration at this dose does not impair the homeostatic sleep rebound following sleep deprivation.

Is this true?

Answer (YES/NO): YES